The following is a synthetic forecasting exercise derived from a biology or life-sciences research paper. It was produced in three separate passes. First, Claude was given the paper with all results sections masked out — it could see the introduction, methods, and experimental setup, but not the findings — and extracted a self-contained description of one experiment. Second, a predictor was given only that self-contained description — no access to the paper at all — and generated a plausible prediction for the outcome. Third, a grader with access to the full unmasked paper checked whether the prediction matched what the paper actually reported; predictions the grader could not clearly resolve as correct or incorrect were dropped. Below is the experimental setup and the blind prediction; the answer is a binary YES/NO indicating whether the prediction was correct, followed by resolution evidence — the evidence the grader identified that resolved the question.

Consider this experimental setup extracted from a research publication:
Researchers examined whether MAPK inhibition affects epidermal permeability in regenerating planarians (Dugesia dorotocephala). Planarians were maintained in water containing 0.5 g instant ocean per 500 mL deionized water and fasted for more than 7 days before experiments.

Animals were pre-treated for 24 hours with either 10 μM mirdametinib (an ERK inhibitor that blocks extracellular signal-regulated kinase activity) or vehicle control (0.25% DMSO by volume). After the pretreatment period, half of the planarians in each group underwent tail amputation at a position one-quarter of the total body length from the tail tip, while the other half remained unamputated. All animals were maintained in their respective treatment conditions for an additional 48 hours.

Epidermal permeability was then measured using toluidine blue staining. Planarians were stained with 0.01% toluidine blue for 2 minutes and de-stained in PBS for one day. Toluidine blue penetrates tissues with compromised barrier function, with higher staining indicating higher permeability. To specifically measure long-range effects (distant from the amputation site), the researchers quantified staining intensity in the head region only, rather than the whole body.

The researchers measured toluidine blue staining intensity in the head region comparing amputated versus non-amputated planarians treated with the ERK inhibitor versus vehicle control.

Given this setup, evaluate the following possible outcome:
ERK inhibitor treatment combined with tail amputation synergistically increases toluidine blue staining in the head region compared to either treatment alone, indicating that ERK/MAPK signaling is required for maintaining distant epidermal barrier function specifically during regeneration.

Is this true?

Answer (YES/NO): NO